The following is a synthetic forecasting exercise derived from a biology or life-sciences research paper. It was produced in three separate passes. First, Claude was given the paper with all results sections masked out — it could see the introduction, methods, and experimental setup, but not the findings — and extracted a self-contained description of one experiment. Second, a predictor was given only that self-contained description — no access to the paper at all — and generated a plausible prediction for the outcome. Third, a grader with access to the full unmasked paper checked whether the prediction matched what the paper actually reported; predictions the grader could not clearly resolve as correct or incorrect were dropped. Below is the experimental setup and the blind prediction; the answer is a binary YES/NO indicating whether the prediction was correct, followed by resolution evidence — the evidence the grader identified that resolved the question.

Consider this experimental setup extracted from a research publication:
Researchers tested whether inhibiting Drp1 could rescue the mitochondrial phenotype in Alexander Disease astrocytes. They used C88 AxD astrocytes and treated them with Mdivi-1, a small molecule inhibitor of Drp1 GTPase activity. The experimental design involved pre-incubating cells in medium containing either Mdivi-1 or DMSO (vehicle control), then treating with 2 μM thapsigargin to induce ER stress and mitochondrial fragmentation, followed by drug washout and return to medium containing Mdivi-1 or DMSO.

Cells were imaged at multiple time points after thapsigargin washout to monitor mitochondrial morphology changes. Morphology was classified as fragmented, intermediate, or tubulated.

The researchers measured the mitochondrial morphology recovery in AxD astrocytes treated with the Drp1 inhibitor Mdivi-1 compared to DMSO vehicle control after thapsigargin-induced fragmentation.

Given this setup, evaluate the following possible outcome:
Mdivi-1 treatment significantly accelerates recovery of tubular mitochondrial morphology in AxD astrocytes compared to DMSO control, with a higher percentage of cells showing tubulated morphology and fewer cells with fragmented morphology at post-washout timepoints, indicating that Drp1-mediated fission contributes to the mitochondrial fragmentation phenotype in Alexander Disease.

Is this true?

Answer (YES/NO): YES